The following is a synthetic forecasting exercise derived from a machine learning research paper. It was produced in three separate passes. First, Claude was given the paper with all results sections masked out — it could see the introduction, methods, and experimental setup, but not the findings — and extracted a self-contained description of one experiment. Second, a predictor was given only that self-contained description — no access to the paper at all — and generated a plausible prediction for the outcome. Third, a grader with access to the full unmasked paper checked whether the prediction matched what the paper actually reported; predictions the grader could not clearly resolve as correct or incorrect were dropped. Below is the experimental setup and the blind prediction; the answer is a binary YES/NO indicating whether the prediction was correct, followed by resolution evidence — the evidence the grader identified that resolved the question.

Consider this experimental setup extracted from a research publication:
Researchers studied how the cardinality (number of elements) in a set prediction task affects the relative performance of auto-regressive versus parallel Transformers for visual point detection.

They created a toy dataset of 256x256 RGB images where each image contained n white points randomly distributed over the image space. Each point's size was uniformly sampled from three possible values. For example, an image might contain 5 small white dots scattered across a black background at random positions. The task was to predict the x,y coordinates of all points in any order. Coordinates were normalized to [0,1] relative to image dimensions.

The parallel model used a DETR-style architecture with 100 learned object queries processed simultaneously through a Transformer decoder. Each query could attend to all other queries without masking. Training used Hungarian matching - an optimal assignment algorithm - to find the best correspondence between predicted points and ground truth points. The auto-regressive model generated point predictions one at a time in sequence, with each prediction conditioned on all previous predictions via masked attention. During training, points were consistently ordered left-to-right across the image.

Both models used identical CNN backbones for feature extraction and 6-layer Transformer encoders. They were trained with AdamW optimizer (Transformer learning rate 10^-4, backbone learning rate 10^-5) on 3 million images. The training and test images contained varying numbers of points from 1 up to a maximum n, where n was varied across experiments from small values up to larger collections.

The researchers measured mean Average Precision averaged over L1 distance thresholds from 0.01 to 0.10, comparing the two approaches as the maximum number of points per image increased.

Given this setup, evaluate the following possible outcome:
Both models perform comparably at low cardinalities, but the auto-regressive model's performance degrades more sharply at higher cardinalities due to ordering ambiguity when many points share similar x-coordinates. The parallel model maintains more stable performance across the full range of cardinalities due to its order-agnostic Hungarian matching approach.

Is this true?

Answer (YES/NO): YES